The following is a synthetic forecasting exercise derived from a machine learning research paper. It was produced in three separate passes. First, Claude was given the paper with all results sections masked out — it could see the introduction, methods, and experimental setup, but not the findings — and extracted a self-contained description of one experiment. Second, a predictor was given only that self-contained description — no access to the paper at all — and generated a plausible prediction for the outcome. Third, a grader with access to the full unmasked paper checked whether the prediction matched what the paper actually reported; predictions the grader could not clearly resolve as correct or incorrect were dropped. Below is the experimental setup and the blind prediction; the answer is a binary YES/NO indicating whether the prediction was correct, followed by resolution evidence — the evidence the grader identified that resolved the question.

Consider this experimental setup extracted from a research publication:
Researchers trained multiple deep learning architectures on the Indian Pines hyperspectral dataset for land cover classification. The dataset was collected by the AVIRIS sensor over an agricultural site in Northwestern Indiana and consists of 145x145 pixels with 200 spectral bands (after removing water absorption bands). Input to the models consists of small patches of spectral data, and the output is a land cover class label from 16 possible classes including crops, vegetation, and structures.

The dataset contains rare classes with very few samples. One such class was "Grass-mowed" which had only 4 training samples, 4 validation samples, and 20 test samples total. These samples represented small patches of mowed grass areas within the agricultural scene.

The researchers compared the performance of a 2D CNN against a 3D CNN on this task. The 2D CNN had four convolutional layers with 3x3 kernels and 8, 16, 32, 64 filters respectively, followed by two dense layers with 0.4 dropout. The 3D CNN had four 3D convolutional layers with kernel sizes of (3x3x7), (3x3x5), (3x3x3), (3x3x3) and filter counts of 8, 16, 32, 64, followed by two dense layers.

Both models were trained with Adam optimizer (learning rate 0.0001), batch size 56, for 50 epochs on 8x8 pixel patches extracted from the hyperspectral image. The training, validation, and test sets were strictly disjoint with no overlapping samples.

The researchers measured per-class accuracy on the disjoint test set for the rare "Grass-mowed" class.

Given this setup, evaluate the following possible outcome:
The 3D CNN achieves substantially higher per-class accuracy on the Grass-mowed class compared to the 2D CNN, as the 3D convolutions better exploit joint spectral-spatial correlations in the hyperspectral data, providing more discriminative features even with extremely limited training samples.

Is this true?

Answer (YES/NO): YES